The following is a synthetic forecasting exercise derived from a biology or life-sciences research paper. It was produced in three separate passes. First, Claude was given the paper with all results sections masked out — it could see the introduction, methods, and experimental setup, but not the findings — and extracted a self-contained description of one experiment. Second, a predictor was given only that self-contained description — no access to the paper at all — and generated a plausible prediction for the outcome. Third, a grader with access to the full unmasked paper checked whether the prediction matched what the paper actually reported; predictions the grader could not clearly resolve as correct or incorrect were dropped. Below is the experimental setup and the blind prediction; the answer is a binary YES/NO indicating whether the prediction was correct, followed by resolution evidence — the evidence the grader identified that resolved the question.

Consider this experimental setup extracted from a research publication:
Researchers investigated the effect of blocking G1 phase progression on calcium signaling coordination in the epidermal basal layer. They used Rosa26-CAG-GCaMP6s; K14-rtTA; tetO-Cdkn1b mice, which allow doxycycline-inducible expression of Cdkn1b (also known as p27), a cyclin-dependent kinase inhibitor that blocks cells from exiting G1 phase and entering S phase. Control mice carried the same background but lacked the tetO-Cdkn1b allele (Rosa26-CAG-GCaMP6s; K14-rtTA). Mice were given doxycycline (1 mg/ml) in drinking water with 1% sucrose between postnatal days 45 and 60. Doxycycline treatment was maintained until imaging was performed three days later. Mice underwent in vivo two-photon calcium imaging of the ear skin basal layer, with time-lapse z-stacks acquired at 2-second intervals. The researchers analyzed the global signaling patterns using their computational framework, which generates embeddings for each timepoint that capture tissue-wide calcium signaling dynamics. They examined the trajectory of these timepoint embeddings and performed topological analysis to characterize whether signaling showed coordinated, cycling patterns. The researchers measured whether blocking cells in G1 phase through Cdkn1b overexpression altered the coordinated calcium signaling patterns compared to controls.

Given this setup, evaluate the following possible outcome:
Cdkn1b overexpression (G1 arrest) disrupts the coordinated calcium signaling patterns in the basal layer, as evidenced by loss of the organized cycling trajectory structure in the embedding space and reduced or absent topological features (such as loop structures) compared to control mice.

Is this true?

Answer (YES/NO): NO